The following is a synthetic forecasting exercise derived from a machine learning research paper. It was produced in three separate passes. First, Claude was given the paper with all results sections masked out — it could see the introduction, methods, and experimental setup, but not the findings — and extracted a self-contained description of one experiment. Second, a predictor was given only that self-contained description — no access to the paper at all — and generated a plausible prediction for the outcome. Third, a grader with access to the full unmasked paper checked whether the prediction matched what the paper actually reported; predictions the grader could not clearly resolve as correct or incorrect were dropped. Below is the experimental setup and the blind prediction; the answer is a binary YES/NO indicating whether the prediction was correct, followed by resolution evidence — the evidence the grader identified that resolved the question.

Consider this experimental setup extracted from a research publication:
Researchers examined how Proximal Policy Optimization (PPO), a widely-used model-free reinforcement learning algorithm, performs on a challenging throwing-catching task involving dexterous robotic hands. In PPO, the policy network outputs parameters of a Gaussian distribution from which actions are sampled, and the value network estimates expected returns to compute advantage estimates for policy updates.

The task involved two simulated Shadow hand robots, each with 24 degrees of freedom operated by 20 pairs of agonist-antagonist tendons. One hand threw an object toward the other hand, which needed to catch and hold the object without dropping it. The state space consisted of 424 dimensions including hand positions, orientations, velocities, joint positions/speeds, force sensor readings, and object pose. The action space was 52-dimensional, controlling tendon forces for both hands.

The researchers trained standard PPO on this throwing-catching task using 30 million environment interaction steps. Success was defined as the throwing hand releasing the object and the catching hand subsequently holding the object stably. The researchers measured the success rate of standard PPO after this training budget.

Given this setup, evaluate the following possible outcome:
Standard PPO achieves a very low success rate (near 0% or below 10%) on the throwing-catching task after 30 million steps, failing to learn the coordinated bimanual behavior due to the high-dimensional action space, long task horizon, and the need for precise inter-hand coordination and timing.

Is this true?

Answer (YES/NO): YES